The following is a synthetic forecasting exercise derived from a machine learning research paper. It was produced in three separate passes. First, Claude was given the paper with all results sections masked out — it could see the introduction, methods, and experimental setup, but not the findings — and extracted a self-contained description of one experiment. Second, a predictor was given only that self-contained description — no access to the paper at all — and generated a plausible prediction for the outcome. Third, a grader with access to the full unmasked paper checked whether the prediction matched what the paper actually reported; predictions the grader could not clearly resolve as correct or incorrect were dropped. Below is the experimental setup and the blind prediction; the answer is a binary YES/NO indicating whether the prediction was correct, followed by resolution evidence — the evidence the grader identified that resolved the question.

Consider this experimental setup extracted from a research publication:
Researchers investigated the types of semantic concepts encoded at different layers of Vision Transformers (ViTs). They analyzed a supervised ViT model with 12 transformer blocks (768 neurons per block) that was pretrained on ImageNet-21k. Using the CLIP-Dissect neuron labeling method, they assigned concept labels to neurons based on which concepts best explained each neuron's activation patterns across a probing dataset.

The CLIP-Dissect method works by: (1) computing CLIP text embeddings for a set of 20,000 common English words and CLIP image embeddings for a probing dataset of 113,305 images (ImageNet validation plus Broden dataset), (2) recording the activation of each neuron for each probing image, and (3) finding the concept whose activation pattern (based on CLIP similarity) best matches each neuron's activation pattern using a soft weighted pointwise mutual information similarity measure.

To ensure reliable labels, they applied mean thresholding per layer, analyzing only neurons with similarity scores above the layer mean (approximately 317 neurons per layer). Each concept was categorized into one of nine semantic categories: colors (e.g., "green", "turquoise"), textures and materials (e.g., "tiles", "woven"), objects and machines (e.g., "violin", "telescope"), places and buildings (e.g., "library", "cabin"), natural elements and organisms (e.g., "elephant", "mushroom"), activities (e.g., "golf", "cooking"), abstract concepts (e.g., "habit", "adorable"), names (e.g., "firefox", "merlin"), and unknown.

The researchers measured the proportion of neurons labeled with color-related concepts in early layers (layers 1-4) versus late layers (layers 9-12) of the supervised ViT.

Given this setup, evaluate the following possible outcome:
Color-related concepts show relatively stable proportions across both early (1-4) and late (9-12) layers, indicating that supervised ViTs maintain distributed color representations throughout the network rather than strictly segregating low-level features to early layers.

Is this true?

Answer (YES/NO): NO